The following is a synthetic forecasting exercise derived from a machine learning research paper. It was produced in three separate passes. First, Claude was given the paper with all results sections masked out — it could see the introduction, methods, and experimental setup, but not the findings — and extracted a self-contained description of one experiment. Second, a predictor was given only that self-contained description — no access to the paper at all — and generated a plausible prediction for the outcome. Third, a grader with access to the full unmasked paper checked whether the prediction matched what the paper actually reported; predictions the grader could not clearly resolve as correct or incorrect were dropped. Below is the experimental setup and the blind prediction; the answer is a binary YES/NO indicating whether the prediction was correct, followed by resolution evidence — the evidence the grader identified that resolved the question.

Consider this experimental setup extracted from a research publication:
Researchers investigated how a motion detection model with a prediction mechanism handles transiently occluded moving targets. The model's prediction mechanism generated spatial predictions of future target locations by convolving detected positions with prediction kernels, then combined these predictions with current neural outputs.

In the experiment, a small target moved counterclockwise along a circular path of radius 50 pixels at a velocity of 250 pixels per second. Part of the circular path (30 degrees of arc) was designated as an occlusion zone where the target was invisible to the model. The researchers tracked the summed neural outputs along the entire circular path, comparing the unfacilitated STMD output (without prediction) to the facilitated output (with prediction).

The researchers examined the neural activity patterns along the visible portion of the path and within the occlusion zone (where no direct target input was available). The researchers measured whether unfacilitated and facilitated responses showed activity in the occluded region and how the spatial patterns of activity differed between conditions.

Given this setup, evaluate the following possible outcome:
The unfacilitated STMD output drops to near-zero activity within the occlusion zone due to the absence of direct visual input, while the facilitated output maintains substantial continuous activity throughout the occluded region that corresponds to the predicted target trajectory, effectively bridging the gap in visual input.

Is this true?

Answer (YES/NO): NO